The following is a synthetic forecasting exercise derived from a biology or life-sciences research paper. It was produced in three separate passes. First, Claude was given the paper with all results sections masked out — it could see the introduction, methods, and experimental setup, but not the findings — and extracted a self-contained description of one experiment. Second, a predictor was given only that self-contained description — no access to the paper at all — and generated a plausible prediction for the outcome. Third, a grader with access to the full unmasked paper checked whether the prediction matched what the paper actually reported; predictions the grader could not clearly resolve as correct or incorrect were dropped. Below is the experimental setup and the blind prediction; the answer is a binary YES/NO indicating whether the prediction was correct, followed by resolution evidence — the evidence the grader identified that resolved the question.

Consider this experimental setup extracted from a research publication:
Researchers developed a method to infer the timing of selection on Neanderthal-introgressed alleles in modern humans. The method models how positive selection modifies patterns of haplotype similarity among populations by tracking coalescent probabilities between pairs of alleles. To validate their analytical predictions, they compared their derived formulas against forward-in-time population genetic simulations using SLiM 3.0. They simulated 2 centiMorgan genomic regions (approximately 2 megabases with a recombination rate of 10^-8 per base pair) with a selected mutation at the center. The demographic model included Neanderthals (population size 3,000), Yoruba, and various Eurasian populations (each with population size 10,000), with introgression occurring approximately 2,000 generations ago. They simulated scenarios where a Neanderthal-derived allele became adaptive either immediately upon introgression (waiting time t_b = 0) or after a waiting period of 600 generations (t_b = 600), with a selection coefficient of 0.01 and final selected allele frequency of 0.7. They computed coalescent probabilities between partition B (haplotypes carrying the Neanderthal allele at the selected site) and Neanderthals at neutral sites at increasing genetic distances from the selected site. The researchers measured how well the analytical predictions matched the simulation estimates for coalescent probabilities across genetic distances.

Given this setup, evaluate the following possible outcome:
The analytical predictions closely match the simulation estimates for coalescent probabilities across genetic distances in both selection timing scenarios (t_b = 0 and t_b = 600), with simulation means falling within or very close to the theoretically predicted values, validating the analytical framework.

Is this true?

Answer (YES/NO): YES